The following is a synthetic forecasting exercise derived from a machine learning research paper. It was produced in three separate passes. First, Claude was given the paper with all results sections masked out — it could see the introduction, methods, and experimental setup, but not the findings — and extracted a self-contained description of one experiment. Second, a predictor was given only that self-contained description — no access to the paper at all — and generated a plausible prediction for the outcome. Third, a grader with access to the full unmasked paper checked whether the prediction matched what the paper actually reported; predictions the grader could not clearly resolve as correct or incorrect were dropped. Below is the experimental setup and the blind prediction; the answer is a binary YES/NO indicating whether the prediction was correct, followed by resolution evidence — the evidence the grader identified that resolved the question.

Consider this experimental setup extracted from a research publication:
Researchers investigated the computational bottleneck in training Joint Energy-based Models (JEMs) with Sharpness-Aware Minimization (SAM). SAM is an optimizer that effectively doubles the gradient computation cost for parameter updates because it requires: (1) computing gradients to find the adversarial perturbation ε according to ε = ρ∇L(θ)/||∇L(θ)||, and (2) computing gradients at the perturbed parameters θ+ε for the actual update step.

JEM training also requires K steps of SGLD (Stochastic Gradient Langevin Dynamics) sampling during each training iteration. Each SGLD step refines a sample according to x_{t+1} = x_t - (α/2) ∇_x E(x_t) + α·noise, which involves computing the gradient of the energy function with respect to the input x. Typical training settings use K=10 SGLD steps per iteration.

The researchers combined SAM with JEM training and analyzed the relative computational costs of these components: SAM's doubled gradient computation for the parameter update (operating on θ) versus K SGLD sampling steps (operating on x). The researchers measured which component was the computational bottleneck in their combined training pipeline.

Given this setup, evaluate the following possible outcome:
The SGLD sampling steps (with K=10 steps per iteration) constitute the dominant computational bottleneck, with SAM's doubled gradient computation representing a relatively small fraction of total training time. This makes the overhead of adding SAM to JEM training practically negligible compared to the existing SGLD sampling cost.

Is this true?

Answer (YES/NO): YES